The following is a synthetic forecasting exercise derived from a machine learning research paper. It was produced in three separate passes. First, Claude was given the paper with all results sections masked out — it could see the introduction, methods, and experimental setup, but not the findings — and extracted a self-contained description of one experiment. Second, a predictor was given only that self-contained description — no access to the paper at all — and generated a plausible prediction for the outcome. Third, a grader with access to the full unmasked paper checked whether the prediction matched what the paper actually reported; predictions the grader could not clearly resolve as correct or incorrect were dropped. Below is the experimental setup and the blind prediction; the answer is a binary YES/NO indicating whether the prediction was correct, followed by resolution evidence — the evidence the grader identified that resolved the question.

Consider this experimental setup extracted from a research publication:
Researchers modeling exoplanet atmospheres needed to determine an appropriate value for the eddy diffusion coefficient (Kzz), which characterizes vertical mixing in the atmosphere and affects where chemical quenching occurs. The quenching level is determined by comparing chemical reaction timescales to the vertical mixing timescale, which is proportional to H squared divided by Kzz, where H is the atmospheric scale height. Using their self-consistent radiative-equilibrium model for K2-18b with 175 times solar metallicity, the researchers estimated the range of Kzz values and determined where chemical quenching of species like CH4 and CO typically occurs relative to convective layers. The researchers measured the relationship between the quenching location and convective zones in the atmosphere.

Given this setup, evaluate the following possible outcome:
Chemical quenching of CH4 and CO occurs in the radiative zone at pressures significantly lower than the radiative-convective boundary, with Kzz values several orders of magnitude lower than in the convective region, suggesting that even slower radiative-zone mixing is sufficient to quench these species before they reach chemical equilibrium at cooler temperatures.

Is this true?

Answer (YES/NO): NO